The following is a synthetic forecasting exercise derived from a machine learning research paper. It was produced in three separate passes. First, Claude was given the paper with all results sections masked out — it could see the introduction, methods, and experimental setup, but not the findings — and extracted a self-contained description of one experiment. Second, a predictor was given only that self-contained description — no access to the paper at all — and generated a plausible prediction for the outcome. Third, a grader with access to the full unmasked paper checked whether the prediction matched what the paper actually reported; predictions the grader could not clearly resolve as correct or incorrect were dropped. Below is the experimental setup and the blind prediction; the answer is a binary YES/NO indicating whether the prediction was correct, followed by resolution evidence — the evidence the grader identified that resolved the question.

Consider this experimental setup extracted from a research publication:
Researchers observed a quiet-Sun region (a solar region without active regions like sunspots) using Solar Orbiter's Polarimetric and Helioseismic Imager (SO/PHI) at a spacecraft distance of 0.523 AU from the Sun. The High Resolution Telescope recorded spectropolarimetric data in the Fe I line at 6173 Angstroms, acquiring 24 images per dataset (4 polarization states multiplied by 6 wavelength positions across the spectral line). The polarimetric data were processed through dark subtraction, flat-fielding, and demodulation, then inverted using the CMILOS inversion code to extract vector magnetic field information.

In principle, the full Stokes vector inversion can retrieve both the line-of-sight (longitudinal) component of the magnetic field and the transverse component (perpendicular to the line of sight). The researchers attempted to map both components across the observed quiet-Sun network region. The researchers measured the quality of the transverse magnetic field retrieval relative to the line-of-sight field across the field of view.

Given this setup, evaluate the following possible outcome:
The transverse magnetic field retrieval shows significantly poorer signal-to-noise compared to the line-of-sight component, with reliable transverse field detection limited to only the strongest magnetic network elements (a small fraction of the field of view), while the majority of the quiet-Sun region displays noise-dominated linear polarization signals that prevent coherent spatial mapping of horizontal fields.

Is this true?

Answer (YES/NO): NO